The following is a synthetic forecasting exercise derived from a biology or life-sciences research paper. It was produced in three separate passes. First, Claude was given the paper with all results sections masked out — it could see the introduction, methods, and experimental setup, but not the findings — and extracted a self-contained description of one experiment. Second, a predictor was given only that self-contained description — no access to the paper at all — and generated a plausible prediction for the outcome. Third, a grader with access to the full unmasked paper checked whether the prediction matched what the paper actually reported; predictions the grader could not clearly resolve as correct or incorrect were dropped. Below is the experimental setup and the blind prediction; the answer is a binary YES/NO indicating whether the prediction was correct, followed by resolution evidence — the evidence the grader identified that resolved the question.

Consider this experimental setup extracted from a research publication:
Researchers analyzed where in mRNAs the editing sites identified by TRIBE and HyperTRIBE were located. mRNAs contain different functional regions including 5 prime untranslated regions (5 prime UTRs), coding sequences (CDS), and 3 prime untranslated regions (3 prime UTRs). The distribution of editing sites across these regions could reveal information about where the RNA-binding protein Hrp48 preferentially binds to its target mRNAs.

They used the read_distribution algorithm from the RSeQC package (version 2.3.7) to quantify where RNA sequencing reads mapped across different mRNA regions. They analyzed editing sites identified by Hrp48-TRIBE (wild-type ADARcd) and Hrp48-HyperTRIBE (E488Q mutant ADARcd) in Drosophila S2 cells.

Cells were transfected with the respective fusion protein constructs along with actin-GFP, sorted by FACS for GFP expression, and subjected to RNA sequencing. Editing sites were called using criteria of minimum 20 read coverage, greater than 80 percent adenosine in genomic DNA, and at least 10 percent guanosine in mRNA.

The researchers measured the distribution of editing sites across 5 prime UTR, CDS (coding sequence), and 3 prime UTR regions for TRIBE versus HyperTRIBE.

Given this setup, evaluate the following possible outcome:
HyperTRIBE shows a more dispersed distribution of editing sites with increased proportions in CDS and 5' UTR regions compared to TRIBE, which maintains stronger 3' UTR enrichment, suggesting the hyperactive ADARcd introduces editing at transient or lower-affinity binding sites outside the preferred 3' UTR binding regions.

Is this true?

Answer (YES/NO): NO